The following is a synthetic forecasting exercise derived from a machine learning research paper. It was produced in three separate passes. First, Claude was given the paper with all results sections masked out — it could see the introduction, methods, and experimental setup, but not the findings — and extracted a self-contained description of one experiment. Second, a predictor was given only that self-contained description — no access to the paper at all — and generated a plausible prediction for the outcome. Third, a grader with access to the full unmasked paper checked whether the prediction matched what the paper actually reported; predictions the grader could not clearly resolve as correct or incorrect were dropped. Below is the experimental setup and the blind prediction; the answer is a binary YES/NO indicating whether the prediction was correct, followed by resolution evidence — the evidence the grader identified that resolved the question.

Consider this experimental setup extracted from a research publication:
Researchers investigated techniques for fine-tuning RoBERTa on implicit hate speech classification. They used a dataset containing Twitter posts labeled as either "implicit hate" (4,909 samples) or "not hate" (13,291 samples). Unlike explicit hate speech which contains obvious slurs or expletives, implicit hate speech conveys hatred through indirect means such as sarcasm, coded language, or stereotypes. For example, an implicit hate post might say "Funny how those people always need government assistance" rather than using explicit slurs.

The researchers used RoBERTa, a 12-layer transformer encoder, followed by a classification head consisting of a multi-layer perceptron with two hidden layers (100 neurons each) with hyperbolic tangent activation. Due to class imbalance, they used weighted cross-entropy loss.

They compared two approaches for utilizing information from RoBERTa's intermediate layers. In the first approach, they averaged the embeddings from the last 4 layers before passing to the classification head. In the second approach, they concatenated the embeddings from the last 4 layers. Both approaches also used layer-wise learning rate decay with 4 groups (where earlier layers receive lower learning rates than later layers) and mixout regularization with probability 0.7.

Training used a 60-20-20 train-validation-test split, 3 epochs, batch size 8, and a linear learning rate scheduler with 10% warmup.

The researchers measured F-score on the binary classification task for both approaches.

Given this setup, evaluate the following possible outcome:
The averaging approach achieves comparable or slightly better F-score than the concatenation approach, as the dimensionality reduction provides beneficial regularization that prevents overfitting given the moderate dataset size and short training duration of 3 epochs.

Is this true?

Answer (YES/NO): YES